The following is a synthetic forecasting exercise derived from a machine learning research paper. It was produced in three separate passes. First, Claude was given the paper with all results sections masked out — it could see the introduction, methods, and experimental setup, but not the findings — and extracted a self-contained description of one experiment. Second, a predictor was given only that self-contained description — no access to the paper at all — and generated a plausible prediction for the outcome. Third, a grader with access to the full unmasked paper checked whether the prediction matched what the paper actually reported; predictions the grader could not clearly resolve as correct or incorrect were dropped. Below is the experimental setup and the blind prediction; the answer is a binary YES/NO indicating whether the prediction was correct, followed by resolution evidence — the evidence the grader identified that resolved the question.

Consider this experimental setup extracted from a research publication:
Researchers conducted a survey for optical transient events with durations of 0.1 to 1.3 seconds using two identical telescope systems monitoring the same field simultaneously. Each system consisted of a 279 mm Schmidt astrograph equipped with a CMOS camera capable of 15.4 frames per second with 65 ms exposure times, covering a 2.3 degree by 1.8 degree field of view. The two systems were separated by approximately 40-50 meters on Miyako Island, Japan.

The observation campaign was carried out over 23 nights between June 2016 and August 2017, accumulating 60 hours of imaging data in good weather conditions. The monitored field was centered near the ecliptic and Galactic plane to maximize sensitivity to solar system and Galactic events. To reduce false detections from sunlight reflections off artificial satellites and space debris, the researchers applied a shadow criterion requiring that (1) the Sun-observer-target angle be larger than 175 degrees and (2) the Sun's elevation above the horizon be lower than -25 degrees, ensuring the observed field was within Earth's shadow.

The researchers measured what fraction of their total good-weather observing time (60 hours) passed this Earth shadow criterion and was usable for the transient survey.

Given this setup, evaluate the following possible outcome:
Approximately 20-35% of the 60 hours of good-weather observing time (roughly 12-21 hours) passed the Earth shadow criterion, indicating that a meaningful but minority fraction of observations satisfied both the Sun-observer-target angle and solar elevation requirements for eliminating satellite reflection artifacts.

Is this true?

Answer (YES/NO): NO